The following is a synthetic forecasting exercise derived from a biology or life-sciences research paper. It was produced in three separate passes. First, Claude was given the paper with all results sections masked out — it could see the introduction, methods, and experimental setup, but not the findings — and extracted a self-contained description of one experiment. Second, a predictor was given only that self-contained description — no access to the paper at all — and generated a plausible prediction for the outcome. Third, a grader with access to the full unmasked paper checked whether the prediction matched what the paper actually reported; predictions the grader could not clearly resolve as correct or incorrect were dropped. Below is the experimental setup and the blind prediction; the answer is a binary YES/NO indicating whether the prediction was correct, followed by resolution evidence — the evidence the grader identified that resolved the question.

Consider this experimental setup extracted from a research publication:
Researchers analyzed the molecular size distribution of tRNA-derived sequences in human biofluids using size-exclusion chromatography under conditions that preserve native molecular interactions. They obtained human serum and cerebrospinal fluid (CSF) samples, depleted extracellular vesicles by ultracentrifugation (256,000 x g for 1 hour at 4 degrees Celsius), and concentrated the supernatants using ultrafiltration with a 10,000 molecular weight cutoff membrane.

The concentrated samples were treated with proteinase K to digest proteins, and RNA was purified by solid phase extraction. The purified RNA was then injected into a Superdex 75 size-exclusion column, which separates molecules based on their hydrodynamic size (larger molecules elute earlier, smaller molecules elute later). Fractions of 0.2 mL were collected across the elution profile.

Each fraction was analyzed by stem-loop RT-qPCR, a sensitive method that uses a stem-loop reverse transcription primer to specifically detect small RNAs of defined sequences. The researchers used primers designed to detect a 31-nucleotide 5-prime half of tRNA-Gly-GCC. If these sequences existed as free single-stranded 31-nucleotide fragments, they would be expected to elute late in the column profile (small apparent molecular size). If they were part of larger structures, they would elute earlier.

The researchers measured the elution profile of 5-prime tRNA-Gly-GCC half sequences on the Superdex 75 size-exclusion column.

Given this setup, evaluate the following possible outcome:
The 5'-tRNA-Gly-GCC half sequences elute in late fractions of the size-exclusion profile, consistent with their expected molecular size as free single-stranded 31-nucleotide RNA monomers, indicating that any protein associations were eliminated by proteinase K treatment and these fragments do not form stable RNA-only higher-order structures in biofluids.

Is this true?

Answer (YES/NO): NO